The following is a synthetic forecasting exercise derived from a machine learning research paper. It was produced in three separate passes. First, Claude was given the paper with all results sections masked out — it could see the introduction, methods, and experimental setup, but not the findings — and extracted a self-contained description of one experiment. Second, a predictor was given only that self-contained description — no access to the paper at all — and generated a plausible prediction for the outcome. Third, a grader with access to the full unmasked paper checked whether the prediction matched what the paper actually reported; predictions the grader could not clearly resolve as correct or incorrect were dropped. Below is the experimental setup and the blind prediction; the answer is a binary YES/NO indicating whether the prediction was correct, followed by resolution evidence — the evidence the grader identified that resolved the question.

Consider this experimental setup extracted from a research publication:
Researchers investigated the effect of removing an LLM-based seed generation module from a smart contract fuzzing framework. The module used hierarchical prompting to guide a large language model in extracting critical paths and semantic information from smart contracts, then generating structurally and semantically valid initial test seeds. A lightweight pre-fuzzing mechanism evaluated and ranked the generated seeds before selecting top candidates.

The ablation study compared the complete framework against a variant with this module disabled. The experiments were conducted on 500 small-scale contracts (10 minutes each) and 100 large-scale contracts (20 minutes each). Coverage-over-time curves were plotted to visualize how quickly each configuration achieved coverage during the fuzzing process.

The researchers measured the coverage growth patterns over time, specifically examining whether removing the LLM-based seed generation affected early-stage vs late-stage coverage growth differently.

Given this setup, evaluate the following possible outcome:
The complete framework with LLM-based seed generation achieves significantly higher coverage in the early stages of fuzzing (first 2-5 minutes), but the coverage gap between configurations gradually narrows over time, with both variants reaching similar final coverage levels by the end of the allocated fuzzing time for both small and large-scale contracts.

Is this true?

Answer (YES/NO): NO